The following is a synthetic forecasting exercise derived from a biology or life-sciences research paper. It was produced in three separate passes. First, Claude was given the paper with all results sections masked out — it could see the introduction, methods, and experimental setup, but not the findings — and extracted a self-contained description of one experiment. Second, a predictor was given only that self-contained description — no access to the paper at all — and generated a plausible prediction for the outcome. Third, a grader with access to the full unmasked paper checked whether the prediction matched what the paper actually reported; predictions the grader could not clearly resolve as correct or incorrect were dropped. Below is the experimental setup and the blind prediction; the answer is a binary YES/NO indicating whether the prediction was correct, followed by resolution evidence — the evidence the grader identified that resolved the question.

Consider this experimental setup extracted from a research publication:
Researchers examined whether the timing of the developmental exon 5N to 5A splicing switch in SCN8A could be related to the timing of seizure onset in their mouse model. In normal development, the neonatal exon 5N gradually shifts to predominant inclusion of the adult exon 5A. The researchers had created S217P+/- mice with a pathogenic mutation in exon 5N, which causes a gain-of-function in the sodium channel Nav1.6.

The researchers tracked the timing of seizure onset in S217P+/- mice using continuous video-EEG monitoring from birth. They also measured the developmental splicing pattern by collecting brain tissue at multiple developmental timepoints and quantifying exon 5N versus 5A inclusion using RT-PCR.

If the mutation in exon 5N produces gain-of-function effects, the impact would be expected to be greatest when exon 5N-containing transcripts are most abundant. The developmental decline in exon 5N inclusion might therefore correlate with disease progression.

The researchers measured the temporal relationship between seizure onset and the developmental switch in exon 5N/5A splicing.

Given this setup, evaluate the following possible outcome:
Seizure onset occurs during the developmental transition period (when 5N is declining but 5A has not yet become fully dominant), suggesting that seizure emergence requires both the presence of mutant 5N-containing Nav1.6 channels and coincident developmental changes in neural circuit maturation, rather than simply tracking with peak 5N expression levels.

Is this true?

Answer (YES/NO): NO